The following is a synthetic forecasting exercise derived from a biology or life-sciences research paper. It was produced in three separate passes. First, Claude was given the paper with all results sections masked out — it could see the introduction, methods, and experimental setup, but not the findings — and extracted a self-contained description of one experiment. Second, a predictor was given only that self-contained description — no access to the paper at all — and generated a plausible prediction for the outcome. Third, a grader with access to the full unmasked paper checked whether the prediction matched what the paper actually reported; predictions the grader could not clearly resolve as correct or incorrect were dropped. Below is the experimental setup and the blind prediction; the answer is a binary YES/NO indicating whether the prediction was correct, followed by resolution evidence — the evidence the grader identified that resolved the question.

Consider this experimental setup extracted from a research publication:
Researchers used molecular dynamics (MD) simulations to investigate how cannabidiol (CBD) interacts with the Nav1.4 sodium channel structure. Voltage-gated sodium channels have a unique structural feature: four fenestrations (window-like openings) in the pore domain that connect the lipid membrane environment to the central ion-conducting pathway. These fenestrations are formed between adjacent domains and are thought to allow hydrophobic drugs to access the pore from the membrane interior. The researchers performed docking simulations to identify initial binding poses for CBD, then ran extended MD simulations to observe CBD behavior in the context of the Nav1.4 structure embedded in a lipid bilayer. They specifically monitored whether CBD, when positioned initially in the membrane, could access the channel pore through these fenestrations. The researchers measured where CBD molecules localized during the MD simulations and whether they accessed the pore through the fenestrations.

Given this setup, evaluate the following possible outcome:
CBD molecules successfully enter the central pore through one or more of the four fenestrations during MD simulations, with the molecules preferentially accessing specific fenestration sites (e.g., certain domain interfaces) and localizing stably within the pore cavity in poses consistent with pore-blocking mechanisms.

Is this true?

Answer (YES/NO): NO